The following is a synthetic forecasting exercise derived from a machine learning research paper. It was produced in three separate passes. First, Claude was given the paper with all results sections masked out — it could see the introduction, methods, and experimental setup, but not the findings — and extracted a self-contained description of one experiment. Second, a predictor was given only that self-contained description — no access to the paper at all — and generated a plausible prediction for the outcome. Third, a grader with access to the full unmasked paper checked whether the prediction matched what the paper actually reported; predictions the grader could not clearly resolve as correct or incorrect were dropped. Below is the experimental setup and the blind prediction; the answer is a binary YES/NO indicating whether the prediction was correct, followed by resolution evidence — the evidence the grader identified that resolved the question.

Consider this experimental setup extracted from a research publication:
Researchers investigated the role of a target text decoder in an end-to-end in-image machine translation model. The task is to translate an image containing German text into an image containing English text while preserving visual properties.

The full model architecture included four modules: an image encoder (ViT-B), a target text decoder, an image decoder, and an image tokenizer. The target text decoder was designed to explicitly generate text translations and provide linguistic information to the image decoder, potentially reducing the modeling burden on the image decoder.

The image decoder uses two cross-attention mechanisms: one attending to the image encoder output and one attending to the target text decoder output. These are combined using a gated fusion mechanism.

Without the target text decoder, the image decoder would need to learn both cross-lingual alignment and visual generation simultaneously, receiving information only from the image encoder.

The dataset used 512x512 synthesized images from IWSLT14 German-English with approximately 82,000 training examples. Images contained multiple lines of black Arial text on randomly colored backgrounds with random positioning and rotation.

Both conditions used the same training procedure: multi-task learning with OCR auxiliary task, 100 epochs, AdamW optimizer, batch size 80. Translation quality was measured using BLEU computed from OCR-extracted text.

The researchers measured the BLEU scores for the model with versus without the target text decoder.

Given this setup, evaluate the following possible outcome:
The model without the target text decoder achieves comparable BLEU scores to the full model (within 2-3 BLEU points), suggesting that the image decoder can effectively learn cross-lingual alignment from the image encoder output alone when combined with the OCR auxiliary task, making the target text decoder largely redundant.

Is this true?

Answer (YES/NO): NO